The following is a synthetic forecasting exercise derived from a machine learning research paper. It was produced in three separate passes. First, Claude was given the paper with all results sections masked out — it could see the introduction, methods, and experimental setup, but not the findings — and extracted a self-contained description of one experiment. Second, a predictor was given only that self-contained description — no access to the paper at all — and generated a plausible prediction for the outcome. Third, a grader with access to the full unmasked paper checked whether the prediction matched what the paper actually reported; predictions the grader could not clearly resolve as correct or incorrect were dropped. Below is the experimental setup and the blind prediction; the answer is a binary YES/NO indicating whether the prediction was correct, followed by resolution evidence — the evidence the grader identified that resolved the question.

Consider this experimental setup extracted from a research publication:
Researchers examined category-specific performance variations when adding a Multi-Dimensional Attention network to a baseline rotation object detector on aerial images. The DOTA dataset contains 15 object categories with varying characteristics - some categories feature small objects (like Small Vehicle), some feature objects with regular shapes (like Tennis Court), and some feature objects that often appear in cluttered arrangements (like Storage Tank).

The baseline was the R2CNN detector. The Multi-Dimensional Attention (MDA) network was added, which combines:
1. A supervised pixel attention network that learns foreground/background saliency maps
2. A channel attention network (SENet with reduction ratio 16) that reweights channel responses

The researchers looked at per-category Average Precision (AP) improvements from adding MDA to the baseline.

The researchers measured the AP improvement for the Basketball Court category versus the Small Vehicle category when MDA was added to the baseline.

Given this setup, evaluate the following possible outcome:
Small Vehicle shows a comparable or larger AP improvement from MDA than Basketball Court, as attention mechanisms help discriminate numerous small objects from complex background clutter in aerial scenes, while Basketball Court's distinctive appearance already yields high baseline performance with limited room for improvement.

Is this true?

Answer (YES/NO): NO